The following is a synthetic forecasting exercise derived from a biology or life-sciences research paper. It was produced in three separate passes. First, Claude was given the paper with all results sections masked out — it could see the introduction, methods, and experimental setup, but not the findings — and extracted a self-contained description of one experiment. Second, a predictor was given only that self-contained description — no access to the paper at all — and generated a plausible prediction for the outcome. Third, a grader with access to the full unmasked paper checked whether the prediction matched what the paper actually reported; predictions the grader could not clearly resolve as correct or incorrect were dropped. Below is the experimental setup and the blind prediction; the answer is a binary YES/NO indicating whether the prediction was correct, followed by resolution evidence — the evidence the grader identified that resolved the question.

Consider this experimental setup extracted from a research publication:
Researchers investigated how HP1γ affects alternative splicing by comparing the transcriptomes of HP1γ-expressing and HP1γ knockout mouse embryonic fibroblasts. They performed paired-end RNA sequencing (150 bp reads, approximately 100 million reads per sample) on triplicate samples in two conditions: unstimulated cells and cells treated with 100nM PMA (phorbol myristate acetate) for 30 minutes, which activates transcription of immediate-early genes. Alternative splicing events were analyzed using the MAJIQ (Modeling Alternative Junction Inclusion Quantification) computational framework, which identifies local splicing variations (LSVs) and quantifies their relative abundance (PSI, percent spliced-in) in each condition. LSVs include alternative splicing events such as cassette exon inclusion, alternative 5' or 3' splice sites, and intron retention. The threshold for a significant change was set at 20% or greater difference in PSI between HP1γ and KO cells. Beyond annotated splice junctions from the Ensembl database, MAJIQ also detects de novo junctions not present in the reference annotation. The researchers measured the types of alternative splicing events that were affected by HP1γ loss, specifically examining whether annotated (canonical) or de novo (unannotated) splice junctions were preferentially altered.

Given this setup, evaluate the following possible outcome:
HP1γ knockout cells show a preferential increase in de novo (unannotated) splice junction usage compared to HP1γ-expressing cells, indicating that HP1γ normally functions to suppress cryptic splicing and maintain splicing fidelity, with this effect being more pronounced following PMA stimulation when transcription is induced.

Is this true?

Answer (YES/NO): NO